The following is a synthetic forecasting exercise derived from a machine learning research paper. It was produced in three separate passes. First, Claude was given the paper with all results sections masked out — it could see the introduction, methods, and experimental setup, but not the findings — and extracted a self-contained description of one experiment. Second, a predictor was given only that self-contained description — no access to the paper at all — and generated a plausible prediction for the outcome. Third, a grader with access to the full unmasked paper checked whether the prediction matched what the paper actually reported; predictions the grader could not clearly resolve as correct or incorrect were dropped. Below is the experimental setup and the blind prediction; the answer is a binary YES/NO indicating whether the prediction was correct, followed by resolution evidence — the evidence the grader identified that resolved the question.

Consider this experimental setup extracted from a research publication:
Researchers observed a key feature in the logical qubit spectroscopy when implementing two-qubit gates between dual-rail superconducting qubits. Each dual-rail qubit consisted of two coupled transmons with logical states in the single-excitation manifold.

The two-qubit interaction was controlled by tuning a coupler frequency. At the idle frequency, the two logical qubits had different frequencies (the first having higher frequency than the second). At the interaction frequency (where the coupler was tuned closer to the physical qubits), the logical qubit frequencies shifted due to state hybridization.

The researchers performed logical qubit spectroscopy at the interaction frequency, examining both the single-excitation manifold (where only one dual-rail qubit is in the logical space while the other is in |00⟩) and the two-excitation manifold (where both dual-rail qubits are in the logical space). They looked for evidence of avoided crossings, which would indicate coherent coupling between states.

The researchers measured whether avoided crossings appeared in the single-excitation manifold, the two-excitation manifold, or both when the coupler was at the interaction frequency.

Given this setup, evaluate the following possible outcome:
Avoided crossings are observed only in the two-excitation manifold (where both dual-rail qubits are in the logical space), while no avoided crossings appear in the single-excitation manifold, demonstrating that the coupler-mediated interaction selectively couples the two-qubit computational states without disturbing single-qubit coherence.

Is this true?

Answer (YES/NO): YES